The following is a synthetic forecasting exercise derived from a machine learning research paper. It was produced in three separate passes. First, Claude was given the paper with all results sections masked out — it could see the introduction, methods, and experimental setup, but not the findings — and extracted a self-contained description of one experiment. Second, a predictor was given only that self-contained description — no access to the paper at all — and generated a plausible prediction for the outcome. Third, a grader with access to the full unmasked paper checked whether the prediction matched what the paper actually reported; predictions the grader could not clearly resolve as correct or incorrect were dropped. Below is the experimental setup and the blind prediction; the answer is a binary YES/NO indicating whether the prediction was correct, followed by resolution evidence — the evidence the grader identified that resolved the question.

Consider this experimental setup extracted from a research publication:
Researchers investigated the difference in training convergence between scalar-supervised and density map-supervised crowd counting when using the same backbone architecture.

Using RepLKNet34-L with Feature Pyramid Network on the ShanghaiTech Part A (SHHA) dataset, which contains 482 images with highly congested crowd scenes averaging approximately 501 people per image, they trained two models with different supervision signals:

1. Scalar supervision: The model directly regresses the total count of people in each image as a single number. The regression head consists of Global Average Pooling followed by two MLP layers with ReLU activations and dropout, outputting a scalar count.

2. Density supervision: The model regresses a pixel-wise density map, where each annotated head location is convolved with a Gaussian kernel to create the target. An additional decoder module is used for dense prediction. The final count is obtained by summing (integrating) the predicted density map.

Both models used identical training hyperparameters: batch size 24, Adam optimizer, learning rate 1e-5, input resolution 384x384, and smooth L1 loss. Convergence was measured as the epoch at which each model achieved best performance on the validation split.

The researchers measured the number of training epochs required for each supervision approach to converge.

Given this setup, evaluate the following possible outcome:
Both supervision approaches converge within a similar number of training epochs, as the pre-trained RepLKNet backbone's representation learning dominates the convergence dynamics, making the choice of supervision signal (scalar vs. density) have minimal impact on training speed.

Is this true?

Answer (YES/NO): NO